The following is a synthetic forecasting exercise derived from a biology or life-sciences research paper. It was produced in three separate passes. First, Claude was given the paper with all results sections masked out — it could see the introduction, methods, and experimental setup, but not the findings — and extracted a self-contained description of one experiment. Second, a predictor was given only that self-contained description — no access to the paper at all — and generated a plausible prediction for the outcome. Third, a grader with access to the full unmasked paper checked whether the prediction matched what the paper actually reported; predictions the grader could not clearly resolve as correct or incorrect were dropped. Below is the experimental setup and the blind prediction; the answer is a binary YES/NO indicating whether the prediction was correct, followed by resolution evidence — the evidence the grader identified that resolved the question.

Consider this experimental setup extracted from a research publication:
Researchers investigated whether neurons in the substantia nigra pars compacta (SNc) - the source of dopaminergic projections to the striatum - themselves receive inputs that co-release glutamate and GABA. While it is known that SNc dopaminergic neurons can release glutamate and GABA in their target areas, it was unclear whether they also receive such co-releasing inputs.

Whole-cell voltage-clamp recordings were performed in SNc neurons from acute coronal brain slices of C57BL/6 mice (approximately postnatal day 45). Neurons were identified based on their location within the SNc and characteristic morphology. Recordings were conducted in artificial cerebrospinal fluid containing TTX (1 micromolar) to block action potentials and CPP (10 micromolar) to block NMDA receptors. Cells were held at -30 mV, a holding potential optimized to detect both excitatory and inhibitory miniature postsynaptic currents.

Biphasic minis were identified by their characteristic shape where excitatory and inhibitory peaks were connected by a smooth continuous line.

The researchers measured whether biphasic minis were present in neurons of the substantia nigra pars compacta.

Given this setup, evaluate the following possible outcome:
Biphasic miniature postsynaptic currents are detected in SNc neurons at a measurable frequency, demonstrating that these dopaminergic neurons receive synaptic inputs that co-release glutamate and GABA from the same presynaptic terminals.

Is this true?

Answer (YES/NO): YES